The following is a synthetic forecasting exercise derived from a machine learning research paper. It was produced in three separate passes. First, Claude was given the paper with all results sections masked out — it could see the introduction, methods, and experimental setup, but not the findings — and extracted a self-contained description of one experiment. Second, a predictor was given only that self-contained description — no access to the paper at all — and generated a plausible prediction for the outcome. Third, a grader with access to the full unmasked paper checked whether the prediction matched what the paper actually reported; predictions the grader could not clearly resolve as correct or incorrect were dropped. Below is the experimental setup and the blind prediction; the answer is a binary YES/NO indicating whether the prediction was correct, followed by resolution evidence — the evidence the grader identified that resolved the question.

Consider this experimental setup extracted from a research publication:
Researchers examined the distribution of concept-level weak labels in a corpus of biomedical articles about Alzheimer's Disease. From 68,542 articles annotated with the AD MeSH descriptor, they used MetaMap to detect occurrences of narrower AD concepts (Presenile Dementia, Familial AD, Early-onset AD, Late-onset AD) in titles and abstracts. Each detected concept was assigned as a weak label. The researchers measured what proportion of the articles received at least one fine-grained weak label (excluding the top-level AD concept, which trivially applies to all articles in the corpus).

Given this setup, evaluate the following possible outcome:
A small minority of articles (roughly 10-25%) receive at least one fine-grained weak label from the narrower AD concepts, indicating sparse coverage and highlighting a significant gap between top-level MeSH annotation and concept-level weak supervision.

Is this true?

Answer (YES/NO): NO